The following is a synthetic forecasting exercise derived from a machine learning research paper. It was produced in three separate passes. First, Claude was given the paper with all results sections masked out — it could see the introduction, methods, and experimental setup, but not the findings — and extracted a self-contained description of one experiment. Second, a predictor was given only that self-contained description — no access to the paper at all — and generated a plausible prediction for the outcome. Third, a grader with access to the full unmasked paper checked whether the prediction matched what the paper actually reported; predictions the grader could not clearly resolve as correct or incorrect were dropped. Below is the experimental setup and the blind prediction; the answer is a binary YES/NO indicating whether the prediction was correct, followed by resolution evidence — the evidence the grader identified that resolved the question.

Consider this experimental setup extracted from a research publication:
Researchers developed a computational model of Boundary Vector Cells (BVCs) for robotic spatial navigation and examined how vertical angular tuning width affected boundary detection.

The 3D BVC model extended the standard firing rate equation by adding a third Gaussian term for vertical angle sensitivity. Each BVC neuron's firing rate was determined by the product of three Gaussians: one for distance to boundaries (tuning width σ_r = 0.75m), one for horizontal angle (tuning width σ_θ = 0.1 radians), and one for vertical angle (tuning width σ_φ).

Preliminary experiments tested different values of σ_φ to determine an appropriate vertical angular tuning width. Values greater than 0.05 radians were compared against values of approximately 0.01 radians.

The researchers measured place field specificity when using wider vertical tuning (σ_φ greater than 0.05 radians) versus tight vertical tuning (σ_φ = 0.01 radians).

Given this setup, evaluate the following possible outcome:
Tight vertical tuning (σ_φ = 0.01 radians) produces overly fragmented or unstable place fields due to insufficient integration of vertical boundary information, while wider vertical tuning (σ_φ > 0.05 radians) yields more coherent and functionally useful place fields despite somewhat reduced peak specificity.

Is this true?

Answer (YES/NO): NO